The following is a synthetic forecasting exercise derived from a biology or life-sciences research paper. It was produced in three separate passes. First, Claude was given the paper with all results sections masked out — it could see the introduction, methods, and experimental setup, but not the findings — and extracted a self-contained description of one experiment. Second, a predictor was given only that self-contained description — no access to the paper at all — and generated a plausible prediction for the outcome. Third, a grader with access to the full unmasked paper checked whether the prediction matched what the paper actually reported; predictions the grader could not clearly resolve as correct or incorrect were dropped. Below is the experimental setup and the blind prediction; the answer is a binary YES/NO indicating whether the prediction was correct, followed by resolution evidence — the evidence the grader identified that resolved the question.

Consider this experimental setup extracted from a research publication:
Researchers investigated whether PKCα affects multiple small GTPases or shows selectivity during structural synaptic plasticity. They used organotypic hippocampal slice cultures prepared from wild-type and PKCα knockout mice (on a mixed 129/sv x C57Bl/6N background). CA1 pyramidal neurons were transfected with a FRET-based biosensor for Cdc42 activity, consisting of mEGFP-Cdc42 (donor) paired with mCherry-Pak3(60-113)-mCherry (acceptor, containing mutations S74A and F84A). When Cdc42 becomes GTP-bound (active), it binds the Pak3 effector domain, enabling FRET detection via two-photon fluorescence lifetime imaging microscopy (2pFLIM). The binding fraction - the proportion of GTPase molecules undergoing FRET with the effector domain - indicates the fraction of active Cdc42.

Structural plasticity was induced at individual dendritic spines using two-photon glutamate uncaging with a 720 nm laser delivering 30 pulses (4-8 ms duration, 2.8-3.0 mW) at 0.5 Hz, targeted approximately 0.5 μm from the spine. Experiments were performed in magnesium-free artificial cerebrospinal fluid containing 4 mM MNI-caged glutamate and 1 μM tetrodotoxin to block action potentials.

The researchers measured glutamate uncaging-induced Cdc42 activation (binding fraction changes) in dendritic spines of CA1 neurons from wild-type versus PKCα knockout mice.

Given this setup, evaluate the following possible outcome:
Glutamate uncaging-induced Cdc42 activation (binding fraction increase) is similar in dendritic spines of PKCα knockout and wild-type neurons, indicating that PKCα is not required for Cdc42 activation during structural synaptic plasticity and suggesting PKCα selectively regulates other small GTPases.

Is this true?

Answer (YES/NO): YES